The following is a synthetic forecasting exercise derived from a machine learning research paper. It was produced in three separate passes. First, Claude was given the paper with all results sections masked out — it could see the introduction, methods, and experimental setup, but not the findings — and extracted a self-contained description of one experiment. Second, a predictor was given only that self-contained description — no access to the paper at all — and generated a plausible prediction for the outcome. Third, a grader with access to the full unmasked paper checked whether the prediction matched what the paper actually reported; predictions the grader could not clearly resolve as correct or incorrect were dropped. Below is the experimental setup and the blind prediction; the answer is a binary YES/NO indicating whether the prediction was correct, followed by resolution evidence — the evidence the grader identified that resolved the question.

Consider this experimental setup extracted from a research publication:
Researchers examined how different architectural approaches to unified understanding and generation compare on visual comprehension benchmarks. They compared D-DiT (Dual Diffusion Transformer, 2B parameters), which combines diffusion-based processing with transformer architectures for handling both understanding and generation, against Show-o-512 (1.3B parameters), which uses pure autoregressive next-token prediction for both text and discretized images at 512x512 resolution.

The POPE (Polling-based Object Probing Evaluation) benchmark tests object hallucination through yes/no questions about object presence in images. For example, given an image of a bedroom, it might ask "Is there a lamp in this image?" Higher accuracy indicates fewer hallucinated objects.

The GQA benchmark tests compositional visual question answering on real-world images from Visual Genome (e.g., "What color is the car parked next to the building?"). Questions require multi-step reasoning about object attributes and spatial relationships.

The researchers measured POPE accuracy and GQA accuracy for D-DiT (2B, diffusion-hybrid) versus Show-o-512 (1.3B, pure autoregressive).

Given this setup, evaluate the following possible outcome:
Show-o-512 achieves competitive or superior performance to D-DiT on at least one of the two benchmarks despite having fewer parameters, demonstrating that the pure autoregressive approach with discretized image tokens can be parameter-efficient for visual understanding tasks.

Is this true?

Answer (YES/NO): NO